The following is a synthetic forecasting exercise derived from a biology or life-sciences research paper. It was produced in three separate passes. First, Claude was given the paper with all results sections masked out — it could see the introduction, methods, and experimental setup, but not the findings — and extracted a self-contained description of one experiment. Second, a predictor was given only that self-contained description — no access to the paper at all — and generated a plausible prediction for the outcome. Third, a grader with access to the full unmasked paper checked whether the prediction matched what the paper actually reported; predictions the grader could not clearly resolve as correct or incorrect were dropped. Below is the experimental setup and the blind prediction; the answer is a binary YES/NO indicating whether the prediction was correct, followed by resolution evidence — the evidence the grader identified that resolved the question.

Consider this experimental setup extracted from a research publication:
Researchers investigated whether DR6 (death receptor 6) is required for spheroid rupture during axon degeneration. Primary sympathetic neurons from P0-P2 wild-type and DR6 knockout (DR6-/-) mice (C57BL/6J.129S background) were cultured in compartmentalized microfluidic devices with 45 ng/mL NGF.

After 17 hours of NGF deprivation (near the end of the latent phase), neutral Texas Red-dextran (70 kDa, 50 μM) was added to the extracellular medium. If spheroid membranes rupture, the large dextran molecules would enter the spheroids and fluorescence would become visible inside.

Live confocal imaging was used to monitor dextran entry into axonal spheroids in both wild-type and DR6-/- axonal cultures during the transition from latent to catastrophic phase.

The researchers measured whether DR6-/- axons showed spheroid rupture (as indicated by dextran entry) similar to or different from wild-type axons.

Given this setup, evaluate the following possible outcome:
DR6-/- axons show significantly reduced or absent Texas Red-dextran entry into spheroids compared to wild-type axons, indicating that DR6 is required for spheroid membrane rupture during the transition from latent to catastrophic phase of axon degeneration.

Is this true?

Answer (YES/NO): NO